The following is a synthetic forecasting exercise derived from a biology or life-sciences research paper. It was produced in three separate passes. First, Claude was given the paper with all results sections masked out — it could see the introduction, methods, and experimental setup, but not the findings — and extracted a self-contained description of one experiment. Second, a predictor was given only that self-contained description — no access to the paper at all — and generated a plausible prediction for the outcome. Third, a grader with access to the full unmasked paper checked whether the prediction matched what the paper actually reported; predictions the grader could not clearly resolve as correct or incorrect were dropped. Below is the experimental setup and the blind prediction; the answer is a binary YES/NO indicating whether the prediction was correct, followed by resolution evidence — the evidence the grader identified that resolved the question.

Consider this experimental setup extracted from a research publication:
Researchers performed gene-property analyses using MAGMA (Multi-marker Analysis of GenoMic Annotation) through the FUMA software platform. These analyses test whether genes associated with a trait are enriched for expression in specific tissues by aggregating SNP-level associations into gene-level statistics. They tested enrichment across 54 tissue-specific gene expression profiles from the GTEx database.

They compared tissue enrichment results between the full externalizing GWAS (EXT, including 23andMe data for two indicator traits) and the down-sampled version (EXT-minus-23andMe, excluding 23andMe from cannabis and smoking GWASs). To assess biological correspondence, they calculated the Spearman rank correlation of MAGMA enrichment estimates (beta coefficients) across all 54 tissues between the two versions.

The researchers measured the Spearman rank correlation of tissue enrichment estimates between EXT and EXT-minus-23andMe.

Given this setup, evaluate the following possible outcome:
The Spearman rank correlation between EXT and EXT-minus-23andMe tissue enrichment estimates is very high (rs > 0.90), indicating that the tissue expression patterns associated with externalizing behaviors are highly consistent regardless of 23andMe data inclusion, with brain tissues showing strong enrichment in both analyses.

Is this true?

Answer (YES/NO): YES